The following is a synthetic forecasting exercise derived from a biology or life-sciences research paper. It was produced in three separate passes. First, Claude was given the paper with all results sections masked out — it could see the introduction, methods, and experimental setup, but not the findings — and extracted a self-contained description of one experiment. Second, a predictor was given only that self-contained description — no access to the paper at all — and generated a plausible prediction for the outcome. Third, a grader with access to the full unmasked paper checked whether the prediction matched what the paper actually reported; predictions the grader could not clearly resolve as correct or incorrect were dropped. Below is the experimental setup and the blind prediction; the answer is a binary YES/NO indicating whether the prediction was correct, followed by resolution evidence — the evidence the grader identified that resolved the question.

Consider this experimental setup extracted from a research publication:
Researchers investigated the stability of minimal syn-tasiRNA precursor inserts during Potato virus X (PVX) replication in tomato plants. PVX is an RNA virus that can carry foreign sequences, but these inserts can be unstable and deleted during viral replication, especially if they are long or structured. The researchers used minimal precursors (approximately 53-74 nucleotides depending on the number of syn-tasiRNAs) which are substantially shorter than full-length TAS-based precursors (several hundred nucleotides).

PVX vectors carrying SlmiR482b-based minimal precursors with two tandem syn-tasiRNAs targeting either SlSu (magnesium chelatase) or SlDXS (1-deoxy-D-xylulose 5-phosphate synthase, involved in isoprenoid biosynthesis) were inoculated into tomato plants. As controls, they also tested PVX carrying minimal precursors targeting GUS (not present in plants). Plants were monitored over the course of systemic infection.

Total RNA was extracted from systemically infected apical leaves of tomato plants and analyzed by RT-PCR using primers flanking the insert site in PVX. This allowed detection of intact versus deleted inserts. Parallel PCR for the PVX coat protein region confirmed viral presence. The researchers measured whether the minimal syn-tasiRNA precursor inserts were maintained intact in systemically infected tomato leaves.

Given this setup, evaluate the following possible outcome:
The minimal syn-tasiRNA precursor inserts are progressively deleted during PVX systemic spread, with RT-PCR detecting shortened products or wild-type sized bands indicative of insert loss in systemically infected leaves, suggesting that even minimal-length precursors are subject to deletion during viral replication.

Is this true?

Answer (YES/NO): NO